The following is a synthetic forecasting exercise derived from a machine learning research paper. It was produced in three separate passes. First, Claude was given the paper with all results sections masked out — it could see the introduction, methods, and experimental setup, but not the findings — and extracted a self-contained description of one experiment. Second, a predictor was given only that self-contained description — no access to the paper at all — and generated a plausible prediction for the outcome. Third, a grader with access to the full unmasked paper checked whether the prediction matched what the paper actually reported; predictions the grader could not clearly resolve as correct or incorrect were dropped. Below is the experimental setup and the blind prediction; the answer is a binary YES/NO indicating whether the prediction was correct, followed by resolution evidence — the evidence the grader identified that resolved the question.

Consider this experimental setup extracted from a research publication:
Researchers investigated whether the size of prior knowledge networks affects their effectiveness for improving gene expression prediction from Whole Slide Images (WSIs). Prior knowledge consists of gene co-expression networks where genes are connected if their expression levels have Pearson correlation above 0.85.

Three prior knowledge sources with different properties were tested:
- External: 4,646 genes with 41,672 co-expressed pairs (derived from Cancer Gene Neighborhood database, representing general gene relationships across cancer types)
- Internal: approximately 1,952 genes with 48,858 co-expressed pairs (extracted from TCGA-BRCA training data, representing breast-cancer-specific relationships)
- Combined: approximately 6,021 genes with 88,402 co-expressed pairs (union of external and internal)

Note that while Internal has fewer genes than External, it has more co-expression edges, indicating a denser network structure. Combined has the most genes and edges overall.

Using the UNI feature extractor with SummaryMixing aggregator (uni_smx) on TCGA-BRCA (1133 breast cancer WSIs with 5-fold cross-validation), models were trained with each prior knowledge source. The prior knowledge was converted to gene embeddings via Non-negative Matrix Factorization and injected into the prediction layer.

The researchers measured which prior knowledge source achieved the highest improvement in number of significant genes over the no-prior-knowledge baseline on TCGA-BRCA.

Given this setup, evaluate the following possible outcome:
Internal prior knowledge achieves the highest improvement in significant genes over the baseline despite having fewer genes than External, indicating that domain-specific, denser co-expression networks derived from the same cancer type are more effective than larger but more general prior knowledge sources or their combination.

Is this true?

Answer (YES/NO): YES